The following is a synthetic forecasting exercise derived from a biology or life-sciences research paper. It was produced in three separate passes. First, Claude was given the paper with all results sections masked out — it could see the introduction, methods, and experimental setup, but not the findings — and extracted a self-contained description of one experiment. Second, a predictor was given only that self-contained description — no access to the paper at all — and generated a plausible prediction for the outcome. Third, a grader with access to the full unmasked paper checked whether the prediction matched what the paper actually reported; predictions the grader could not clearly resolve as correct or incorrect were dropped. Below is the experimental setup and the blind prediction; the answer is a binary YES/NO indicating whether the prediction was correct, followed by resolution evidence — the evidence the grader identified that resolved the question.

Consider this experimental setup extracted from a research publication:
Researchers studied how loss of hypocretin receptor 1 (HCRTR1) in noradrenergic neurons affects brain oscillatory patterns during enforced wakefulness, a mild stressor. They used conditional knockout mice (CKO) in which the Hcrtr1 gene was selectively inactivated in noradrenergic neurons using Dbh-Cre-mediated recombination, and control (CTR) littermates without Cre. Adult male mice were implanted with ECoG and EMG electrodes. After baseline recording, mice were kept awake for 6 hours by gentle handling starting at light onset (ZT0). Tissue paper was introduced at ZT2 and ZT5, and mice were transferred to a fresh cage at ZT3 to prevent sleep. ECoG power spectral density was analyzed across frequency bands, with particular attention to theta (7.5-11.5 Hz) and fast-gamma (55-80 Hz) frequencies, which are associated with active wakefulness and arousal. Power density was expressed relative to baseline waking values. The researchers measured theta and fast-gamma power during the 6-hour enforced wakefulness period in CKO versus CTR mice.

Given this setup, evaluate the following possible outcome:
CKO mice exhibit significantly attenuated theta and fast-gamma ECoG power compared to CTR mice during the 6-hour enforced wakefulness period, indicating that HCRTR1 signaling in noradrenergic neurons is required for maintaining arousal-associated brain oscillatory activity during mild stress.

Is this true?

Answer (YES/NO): YES